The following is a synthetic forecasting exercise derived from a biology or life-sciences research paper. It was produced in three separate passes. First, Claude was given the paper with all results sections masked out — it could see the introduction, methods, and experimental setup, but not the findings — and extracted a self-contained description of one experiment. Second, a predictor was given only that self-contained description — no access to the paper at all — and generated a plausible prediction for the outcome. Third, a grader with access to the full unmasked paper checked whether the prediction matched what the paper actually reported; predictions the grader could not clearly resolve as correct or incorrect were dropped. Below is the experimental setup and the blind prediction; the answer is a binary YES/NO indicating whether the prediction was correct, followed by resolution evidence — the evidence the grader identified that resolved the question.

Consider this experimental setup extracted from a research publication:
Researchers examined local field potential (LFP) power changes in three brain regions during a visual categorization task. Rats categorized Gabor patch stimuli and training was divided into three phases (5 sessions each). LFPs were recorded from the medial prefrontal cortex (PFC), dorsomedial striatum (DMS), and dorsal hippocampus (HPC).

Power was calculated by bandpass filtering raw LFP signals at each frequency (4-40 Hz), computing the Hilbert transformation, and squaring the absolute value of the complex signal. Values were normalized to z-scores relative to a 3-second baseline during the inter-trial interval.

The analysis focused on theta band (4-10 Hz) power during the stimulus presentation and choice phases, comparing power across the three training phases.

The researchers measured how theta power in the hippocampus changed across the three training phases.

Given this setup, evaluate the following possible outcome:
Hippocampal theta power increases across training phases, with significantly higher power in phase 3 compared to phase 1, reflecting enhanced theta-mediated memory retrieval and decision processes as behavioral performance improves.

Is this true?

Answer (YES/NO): YES